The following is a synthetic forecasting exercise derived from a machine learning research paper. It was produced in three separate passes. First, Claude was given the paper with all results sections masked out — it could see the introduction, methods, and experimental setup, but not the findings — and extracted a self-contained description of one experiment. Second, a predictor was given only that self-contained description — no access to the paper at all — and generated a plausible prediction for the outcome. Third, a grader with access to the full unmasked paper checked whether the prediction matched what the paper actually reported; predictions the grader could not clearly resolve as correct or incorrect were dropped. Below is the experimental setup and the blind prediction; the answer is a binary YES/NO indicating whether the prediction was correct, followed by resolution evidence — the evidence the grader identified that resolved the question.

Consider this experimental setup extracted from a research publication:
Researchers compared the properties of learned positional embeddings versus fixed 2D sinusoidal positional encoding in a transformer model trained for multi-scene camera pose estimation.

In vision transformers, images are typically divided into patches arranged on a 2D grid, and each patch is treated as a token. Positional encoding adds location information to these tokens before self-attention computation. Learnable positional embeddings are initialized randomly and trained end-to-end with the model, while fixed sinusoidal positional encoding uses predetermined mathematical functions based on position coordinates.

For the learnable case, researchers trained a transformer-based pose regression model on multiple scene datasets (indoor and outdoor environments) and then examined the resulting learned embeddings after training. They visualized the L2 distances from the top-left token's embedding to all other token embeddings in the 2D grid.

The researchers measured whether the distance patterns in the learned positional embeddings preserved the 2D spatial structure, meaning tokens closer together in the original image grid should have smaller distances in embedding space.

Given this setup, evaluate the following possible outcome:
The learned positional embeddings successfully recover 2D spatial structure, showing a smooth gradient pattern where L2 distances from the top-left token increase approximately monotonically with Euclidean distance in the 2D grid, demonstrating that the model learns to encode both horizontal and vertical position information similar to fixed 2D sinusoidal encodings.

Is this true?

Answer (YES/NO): NO